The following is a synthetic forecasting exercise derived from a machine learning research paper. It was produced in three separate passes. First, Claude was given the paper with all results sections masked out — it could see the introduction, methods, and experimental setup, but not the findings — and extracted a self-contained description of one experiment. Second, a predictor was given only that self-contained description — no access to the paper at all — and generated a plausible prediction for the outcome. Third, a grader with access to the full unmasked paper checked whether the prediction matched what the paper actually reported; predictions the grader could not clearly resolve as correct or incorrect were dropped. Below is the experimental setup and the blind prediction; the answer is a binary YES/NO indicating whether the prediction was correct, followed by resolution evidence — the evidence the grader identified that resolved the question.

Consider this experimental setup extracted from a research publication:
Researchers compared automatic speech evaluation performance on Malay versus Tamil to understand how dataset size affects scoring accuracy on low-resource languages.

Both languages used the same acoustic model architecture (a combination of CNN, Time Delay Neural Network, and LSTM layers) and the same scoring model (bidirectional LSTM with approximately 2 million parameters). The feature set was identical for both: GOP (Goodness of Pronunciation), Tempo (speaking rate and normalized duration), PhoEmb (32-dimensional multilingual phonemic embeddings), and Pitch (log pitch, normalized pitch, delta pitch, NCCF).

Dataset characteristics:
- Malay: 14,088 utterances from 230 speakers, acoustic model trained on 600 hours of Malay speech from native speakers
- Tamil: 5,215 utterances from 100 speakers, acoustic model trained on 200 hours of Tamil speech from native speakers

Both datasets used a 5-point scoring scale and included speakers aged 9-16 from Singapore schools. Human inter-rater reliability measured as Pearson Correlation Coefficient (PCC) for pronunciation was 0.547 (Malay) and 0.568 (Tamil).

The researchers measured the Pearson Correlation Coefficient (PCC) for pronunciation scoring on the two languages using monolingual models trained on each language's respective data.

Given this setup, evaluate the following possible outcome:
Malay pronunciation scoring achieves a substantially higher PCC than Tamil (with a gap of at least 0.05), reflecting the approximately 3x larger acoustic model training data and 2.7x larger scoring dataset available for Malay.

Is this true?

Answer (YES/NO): NO